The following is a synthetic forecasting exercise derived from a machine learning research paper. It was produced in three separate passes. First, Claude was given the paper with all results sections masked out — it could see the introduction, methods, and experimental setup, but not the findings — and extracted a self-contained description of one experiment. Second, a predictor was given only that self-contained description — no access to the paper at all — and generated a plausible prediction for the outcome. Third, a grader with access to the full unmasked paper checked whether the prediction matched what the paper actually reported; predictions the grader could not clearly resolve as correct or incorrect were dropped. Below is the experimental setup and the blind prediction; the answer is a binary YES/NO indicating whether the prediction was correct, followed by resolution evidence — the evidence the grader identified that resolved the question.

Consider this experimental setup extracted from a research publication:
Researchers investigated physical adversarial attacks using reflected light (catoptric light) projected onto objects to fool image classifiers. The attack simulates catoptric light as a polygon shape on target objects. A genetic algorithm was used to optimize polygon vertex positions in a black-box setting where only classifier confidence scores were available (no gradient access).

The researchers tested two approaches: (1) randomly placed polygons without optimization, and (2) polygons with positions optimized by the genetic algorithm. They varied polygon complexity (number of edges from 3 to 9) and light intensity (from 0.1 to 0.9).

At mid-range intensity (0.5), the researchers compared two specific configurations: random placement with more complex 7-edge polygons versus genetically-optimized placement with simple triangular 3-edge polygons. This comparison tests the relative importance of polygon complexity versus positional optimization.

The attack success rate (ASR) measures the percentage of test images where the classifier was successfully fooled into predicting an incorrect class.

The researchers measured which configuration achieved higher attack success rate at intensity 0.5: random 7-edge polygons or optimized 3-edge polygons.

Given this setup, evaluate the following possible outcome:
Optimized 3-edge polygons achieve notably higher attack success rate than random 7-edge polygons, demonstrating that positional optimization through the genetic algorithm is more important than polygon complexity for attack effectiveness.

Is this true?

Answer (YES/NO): NO